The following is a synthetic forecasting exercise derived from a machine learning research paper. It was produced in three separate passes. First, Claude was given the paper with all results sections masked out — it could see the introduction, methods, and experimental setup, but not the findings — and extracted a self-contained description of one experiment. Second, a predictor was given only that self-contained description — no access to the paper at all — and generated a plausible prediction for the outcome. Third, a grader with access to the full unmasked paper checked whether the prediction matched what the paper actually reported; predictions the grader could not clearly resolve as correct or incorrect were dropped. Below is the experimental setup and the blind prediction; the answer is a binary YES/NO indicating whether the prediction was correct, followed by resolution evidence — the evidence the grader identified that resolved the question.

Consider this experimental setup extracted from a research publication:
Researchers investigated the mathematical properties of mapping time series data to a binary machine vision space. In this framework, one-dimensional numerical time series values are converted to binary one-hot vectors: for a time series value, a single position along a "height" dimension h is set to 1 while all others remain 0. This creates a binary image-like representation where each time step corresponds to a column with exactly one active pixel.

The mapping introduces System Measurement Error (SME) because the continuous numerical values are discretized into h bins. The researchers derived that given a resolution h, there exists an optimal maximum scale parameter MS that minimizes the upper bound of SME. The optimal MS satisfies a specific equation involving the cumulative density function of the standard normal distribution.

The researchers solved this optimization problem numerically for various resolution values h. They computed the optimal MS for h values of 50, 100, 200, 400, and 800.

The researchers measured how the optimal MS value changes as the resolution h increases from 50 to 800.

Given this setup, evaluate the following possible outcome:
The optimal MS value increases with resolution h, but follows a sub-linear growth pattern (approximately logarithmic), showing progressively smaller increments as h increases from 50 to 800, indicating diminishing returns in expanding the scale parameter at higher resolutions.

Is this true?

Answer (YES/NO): YES